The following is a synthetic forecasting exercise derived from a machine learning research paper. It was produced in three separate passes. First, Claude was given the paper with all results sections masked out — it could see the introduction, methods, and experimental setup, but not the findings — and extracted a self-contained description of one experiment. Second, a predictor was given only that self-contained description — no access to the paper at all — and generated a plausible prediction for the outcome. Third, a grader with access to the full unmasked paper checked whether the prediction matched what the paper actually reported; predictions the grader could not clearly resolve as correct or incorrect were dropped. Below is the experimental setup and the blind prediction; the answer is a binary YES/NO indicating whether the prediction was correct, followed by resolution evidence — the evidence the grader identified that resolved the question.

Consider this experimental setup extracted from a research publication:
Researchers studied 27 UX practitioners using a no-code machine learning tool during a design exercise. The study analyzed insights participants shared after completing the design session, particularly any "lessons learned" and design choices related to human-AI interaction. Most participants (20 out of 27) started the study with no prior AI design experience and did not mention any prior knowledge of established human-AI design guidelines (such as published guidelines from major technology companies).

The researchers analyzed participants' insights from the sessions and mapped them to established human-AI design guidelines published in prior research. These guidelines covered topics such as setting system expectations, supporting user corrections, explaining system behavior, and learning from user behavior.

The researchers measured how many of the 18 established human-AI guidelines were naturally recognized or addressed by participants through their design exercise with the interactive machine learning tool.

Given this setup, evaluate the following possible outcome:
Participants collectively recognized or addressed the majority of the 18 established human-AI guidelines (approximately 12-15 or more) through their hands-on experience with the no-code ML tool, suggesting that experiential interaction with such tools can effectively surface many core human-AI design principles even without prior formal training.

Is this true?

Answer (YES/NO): YES